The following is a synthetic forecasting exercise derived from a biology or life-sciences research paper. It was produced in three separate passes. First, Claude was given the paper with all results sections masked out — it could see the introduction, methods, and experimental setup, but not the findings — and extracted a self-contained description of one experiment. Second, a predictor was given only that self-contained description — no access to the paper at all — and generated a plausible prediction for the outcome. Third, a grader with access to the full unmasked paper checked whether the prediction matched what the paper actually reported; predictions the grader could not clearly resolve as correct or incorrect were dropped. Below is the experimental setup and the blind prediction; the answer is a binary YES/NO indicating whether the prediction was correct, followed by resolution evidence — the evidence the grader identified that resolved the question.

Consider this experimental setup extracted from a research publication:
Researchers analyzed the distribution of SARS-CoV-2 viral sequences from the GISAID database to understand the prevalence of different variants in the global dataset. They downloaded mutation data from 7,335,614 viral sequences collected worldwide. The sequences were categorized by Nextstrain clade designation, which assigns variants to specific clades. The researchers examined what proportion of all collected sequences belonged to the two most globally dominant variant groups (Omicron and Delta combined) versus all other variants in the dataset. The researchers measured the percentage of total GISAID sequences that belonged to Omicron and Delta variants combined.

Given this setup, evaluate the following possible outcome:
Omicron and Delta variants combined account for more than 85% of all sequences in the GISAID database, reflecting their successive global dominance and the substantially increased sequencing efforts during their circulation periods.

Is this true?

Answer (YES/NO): YES